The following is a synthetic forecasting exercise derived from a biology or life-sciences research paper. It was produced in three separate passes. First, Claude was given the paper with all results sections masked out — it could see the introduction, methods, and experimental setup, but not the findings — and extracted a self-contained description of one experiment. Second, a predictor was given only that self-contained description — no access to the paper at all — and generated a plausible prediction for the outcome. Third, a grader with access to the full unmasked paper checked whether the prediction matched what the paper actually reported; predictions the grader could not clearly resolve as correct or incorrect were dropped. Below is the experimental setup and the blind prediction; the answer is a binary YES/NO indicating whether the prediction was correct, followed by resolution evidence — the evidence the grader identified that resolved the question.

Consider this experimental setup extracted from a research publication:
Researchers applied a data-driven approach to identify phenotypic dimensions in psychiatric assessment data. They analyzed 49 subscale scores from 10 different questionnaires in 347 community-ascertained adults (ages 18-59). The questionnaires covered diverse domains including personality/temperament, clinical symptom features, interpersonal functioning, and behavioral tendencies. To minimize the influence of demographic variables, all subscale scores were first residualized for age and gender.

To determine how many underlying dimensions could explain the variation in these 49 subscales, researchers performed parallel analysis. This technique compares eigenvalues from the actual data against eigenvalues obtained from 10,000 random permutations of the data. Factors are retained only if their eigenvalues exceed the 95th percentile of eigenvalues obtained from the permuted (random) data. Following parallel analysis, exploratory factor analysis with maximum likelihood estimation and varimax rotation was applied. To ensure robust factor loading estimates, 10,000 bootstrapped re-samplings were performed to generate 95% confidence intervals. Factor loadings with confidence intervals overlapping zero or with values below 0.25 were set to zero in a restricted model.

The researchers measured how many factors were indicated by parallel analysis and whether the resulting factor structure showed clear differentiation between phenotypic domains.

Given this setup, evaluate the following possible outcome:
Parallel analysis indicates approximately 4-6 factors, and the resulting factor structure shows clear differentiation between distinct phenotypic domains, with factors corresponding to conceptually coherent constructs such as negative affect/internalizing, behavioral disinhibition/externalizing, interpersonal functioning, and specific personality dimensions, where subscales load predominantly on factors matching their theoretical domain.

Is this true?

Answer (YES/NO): NO